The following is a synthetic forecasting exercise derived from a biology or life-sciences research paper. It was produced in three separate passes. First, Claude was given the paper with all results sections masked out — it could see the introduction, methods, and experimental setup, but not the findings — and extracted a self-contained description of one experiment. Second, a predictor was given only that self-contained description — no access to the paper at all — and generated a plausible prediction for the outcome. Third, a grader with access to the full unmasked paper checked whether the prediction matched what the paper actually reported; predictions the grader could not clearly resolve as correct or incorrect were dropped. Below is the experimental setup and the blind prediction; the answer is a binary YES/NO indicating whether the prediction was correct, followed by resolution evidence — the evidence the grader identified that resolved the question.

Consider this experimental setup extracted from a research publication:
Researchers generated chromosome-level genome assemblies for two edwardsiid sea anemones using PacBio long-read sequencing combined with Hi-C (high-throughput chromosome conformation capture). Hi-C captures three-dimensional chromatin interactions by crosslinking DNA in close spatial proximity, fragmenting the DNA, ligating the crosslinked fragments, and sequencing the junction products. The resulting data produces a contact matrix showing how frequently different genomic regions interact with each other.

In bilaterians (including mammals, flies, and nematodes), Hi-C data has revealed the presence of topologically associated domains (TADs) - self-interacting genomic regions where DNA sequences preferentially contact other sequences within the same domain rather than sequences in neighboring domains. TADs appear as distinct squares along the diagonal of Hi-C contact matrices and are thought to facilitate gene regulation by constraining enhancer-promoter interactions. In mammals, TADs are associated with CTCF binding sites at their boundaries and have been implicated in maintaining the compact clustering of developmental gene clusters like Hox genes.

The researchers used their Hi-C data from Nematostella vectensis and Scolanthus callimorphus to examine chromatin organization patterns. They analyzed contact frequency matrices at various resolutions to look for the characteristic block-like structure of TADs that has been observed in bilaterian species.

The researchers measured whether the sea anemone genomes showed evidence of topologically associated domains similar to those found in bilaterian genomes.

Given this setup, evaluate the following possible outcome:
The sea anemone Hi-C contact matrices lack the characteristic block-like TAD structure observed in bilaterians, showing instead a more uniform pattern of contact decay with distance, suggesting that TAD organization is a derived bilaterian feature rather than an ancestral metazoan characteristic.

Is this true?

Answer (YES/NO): YES